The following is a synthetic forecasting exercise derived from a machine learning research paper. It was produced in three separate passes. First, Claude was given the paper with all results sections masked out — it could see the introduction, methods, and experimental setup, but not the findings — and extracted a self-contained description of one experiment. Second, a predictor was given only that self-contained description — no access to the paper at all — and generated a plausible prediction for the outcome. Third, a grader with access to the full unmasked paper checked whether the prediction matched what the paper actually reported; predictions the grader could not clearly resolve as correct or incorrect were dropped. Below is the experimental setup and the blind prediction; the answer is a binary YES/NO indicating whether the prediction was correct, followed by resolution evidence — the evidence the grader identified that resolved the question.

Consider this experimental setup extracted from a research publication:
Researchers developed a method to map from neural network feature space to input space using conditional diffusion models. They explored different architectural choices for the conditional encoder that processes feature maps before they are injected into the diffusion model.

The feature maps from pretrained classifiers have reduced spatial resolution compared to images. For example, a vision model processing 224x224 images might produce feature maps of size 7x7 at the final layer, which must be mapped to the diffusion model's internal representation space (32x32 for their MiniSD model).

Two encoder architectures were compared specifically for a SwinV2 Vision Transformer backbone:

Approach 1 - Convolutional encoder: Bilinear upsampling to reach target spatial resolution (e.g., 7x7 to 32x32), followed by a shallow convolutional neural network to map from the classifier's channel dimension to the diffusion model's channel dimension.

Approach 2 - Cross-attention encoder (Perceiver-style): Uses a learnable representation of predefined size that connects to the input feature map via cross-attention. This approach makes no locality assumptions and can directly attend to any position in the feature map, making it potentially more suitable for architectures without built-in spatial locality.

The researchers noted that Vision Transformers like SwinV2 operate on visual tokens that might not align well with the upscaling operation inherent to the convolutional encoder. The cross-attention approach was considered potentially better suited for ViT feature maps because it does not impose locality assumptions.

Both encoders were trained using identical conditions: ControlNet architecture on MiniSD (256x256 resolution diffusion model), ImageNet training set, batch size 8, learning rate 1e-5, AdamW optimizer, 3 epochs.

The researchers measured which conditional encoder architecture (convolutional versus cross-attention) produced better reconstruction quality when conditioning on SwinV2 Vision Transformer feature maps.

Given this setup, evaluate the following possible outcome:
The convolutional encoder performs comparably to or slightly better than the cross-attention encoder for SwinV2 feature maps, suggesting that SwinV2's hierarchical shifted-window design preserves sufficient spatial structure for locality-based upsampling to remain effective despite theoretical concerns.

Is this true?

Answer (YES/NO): YES